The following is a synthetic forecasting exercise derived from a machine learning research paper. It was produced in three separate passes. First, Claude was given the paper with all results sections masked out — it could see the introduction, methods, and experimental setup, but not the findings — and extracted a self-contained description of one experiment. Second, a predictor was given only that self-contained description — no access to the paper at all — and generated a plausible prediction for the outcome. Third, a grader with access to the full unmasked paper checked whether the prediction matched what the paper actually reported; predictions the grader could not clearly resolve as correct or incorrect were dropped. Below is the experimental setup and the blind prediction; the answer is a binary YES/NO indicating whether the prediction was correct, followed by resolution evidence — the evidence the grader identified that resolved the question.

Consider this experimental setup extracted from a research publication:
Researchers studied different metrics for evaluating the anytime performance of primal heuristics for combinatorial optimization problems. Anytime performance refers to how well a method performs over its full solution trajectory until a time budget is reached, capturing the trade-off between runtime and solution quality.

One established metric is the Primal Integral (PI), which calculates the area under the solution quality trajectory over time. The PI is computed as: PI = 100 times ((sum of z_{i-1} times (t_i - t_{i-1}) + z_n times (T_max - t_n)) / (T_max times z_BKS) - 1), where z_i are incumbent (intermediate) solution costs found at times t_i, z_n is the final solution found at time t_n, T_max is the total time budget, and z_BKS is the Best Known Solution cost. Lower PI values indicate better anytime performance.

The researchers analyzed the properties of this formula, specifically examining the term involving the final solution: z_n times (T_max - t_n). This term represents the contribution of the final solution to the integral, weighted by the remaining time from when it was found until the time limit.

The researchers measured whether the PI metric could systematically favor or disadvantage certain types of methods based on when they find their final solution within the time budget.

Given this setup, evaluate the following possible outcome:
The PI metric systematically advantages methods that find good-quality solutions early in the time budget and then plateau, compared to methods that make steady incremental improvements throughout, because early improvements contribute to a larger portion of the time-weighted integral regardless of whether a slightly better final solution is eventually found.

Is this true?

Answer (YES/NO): NO